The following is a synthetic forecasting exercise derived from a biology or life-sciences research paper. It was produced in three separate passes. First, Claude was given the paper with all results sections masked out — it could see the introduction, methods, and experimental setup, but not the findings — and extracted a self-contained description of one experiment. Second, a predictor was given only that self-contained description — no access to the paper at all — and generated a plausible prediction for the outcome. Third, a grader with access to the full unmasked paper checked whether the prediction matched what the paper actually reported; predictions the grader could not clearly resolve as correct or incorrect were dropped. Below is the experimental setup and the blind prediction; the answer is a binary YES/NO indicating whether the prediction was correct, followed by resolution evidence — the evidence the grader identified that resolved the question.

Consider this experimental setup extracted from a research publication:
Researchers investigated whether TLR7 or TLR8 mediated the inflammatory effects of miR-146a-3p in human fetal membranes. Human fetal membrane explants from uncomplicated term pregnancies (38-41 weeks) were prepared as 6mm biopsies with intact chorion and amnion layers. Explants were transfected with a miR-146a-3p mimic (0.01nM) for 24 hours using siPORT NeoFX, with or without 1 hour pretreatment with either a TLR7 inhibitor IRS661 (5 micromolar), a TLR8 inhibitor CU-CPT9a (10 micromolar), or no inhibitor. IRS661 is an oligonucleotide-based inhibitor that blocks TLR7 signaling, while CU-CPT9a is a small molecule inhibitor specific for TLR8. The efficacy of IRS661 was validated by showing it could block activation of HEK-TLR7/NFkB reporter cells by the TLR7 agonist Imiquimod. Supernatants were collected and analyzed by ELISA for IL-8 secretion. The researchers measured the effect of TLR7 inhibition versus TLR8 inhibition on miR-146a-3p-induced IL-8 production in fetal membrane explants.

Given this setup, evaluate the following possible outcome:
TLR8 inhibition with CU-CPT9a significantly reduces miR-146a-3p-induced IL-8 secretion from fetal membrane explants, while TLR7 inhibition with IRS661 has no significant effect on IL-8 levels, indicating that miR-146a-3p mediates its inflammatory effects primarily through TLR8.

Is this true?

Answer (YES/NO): NO